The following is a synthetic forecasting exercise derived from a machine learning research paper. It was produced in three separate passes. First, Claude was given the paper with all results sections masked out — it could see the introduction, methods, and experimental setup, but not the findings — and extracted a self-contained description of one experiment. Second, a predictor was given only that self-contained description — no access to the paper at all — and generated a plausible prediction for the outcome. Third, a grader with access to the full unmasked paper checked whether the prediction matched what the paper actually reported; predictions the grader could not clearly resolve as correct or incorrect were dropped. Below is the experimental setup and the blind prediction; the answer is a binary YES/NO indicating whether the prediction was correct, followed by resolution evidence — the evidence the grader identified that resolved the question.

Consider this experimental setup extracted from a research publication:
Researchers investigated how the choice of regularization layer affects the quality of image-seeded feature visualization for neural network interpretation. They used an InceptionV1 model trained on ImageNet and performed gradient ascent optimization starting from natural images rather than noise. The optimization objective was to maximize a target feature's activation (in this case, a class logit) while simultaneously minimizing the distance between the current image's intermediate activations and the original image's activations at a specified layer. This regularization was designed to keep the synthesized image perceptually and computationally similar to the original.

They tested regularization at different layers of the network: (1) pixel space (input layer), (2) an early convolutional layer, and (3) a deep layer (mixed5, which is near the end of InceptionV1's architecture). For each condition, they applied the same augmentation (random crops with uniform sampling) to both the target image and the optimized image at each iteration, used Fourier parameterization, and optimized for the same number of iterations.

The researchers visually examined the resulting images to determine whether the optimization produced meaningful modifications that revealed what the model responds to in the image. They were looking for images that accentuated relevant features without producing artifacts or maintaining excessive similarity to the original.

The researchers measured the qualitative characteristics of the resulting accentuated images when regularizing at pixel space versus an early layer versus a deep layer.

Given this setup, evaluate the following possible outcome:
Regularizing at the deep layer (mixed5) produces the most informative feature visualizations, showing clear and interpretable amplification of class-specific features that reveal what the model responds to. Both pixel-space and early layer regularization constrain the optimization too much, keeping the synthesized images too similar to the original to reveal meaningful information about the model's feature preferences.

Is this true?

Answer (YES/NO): NO